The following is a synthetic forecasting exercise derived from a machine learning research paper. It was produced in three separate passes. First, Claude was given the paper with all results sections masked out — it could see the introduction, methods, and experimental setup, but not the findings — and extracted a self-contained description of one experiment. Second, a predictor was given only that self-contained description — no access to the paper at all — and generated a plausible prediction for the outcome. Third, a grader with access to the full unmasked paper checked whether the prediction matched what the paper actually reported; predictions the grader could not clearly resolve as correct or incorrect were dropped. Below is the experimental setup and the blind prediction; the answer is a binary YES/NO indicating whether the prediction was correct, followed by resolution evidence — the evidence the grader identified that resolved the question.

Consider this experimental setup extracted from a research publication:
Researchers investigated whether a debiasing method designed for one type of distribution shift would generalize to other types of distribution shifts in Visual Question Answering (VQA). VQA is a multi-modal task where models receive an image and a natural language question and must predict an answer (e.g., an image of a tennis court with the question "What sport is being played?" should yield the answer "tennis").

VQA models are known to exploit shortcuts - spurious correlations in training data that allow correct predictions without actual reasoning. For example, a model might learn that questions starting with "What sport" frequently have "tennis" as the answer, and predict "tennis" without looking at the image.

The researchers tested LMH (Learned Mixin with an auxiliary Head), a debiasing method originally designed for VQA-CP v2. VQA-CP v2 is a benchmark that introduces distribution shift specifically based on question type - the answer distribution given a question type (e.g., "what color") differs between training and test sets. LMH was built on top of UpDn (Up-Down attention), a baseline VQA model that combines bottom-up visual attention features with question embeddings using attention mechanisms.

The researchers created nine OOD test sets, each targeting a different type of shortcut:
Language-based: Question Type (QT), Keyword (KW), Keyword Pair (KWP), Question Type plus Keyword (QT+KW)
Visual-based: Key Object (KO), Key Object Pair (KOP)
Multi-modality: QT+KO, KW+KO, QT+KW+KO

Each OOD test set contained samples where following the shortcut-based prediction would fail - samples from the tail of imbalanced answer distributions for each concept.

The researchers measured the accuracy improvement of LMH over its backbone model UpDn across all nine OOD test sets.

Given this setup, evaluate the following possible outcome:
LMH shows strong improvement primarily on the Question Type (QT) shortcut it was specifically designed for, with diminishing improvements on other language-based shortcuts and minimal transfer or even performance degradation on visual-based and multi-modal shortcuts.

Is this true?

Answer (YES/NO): NO